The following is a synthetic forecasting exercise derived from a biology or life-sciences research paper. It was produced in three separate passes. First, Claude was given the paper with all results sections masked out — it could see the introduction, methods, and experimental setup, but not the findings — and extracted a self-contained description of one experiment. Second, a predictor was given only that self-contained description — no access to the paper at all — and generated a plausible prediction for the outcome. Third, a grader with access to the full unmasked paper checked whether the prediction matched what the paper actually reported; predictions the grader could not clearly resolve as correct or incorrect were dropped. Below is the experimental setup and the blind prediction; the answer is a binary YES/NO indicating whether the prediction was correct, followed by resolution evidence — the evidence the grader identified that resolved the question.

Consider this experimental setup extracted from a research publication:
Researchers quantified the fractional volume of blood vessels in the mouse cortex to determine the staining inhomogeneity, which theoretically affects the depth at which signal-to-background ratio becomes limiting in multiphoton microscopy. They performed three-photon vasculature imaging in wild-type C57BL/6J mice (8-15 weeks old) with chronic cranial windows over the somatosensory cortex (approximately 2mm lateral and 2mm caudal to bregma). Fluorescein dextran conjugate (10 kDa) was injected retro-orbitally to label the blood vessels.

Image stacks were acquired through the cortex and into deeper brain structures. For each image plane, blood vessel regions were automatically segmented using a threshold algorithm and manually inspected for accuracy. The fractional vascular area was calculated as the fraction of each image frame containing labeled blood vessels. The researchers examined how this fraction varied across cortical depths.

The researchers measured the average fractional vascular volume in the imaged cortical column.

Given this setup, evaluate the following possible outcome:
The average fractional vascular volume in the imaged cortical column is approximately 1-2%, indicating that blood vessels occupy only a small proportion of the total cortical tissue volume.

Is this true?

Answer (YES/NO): YES